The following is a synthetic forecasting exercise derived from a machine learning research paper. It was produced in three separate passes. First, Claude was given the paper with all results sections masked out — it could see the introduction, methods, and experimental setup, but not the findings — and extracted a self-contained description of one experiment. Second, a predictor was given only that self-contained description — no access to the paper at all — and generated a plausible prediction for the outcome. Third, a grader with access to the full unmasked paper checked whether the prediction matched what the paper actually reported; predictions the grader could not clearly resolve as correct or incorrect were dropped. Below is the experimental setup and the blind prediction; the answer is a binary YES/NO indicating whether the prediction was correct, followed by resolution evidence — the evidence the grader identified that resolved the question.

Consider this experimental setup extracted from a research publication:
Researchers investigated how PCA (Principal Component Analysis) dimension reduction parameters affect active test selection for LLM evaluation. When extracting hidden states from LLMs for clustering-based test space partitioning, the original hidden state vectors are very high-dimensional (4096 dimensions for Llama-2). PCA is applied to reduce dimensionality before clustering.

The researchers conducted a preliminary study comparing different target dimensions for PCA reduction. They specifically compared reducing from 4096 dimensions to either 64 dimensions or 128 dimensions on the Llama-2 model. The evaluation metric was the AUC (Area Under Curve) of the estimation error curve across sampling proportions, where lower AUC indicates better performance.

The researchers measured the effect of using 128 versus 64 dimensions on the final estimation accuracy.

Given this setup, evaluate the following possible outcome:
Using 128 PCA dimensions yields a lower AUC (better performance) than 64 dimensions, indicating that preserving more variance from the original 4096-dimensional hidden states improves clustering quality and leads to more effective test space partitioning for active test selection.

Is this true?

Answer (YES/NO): NO